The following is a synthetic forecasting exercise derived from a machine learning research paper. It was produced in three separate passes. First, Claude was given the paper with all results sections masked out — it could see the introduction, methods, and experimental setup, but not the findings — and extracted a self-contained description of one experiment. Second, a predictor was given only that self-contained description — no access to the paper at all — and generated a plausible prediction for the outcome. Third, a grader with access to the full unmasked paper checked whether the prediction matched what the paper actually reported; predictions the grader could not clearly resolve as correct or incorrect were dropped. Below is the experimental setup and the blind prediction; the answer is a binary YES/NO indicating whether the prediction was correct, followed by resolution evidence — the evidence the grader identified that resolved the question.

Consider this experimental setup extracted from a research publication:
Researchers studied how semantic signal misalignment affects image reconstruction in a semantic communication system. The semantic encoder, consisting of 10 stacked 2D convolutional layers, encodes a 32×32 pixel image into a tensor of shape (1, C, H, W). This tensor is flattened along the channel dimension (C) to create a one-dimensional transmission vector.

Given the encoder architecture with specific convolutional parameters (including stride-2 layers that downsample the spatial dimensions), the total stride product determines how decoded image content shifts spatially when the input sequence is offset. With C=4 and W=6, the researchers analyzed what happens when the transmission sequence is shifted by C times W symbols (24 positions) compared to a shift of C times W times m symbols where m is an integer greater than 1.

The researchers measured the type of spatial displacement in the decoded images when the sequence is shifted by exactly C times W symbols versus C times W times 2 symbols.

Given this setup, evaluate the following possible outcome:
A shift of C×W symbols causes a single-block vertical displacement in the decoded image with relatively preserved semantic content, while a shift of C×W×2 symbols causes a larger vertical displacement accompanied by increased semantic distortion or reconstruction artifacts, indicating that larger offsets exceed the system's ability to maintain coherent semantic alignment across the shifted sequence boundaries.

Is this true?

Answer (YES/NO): NO